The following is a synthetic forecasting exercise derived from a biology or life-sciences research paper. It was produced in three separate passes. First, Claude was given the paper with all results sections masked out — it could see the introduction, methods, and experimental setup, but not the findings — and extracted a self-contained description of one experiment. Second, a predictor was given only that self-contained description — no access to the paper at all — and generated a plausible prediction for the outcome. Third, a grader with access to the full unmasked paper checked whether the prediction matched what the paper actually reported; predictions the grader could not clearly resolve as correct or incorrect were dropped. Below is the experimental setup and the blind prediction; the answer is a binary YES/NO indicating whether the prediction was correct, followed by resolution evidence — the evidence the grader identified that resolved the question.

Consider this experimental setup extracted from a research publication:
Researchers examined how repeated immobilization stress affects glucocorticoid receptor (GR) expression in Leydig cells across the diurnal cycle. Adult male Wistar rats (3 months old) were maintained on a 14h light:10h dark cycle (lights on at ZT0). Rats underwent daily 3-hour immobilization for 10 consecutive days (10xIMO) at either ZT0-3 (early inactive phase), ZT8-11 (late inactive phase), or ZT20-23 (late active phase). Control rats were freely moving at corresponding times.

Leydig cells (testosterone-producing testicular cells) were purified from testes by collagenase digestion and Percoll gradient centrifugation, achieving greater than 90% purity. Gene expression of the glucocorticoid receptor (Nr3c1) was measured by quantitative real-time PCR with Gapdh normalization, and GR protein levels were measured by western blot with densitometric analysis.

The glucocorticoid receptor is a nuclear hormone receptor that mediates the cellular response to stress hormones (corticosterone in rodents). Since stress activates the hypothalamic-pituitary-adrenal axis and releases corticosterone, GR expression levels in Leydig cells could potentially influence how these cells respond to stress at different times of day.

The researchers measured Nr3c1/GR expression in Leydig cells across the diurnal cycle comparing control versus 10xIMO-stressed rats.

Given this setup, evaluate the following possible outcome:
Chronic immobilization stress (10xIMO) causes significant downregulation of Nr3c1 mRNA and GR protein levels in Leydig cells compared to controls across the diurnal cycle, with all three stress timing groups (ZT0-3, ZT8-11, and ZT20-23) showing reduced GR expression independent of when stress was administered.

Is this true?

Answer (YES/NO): NO